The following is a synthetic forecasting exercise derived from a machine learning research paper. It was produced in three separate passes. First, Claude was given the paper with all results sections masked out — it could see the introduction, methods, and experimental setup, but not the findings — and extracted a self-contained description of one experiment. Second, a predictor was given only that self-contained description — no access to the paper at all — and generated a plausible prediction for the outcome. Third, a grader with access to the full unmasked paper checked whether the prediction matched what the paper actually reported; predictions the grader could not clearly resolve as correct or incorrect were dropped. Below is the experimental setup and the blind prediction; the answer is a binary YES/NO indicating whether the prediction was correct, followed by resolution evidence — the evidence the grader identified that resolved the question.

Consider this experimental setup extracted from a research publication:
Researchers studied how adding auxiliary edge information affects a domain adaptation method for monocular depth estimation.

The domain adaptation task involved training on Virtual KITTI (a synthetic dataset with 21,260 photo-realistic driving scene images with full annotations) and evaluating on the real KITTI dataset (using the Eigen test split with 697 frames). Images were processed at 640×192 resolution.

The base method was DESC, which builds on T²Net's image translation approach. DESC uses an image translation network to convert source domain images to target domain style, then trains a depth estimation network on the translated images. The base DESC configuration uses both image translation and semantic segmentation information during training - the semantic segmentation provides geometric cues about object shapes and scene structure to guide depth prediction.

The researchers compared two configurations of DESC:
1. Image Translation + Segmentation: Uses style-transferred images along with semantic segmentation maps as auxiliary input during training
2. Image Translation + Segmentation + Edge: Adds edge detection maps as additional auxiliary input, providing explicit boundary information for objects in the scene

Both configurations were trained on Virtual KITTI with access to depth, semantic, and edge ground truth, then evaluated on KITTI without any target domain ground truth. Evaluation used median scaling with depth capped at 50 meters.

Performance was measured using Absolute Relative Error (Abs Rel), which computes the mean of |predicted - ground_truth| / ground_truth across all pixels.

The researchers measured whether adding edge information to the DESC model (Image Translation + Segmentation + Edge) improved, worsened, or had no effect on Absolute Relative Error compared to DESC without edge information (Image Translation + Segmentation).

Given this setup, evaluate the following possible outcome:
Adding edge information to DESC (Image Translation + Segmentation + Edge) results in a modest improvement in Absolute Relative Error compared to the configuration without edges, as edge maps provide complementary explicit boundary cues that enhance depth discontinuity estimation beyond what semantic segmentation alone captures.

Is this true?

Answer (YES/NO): YES